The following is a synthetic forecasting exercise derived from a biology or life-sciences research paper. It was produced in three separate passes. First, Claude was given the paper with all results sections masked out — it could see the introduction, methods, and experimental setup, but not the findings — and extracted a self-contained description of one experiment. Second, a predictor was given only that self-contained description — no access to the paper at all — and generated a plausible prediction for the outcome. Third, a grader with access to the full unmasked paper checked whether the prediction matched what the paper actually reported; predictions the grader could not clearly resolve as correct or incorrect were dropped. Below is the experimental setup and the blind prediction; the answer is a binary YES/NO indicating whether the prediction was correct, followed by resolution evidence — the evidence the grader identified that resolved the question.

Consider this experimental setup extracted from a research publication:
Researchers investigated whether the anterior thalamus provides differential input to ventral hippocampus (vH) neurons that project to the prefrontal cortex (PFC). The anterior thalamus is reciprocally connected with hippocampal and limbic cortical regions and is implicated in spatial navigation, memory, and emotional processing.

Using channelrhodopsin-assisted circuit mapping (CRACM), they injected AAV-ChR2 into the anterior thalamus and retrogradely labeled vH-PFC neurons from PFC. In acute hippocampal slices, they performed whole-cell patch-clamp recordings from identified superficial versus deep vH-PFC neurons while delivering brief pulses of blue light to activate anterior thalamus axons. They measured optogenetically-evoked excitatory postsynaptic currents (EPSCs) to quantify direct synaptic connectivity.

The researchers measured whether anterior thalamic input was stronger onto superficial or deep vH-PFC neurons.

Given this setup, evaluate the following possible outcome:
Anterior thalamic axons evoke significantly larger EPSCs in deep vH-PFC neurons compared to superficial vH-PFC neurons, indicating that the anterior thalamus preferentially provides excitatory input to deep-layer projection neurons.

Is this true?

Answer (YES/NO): YES